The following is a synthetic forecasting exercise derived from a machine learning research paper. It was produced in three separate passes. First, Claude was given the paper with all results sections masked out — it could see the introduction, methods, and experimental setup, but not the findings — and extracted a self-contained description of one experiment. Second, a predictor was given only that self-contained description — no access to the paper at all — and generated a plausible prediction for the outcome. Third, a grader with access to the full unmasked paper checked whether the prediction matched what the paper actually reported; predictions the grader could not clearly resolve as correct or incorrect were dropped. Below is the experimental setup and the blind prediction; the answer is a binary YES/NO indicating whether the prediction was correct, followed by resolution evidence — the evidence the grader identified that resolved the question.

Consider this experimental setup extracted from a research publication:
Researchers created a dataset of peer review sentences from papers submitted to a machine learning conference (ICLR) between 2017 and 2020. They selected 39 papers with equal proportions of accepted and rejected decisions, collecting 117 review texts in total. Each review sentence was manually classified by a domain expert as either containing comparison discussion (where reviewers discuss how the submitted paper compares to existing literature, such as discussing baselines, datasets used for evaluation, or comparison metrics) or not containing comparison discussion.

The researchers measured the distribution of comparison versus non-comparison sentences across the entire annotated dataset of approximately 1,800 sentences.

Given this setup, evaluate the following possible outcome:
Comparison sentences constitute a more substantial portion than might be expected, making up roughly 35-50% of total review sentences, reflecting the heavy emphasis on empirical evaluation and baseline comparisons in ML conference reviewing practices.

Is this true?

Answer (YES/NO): NO